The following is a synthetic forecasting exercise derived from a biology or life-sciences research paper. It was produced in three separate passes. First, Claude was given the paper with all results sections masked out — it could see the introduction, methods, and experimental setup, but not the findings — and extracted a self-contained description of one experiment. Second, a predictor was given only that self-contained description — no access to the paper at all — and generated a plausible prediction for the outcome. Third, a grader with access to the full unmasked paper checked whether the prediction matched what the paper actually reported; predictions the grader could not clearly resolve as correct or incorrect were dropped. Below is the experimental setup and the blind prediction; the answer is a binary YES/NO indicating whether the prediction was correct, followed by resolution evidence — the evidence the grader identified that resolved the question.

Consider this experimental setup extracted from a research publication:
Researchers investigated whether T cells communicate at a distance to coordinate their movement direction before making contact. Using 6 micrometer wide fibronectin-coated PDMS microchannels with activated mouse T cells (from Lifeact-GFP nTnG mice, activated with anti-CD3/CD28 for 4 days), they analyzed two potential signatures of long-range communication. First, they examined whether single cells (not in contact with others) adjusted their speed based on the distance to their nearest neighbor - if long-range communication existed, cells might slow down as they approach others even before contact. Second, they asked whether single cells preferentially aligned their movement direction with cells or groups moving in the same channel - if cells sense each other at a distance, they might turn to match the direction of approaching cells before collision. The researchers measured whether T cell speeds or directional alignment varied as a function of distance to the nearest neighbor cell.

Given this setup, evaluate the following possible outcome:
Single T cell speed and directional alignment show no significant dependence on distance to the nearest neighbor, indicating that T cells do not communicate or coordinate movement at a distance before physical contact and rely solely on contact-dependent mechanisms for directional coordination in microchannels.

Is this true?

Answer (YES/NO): YES